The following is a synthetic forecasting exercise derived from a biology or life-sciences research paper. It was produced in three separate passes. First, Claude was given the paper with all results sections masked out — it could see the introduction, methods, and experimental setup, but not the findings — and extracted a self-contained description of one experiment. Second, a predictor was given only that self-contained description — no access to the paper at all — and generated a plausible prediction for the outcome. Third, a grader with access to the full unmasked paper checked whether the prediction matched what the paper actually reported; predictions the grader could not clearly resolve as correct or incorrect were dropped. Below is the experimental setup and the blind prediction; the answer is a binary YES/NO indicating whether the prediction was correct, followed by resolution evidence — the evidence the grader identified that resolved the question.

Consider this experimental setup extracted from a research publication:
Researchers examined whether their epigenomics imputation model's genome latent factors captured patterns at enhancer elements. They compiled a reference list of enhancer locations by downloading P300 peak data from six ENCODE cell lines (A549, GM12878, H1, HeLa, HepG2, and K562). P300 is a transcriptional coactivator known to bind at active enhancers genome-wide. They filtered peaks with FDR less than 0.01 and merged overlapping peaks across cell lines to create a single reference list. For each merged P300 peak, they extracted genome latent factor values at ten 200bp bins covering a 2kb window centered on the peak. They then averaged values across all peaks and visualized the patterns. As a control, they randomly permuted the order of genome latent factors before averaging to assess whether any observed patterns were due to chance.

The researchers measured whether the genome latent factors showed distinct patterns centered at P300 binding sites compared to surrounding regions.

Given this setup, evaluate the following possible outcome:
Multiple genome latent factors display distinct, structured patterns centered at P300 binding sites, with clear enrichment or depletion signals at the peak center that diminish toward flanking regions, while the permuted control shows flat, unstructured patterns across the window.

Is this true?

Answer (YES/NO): NO